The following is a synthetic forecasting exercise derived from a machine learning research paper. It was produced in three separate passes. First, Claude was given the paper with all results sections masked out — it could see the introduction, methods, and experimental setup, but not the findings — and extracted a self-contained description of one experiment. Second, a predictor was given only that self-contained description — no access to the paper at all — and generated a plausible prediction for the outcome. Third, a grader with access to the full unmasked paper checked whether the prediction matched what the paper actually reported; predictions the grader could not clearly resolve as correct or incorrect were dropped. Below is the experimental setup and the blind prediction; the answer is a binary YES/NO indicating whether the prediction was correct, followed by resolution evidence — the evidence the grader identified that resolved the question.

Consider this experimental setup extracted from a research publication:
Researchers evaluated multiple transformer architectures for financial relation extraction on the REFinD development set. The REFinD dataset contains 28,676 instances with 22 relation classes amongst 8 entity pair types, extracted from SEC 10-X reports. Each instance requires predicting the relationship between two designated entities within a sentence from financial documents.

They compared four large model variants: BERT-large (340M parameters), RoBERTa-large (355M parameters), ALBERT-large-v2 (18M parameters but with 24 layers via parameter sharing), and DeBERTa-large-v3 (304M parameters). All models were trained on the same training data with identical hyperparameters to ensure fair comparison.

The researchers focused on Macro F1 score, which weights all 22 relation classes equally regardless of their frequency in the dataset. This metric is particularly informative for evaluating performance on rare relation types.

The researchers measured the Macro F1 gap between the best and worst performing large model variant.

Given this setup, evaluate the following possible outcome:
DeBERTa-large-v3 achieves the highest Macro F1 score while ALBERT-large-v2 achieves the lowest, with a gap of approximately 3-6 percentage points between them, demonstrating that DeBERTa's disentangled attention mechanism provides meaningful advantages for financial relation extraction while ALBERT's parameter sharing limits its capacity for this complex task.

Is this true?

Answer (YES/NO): YES